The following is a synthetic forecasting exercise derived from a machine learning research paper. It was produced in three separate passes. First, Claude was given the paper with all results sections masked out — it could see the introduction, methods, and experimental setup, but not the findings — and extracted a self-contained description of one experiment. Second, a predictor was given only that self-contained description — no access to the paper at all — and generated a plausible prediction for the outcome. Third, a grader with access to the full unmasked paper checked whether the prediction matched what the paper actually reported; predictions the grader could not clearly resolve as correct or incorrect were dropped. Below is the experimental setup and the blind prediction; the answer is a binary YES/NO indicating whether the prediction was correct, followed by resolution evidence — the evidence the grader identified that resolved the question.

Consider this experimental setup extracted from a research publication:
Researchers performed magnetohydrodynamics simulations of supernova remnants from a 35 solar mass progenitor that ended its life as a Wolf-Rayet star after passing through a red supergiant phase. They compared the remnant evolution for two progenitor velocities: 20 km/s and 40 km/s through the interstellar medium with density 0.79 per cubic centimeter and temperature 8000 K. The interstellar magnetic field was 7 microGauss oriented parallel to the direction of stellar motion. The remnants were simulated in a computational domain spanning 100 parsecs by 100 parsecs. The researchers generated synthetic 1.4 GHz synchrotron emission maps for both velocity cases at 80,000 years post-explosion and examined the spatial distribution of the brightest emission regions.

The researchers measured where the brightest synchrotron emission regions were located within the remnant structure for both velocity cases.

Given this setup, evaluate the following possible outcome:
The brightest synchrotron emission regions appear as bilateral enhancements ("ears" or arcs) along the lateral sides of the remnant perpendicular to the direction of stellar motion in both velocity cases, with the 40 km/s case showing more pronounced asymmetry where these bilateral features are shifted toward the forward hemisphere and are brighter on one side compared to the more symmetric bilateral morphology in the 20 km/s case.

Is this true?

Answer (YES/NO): NO